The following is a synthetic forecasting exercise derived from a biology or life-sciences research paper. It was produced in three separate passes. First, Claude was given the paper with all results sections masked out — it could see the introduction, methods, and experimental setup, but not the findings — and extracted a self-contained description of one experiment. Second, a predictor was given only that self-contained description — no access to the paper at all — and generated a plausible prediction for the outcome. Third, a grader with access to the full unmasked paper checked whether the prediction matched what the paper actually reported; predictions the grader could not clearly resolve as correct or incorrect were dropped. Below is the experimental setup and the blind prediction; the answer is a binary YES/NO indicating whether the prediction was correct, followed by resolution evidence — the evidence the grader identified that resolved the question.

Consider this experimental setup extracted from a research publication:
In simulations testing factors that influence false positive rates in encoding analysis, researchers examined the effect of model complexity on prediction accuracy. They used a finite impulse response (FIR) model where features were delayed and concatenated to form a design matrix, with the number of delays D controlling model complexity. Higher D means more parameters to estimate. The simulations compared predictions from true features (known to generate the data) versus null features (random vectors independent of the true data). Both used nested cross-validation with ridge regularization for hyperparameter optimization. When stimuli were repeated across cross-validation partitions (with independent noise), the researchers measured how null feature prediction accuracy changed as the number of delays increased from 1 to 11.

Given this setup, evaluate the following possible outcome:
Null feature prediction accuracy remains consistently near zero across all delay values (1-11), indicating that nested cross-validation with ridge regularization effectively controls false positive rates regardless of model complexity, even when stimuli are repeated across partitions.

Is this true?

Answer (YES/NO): NO